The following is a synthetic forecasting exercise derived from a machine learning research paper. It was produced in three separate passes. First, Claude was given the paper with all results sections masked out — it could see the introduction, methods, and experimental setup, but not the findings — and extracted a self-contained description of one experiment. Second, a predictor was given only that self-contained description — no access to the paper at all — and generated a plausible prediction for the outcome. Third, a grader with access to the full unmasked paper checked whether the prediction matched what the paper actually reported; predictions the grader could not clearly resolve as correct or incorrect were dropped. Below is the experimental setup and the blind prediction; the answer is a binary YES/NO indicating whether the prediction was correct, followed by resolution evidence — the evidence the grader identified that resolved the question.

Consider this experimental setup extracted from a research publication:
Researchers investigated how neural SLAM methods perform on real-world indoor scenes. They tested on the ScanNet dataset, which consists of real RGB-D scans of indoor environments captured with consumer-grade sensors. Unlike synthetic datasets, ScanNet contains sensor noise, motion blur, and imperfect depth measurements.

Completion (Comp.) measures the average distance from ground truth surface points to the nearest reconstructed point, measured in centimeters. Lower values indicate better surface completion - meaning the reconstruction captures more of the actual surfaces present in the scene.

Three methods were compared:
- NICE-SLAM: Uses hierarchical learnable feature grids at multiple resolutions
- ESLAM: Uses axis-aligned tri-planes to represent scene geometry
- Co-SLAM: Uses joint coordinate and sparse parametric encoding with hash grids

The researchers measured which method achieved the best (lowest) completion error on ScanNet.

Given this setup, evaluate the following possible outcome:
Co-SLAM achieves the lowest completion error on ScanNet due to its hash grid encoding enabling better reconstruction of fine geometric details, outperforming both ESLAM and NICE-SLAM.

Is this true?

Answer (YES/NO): NO